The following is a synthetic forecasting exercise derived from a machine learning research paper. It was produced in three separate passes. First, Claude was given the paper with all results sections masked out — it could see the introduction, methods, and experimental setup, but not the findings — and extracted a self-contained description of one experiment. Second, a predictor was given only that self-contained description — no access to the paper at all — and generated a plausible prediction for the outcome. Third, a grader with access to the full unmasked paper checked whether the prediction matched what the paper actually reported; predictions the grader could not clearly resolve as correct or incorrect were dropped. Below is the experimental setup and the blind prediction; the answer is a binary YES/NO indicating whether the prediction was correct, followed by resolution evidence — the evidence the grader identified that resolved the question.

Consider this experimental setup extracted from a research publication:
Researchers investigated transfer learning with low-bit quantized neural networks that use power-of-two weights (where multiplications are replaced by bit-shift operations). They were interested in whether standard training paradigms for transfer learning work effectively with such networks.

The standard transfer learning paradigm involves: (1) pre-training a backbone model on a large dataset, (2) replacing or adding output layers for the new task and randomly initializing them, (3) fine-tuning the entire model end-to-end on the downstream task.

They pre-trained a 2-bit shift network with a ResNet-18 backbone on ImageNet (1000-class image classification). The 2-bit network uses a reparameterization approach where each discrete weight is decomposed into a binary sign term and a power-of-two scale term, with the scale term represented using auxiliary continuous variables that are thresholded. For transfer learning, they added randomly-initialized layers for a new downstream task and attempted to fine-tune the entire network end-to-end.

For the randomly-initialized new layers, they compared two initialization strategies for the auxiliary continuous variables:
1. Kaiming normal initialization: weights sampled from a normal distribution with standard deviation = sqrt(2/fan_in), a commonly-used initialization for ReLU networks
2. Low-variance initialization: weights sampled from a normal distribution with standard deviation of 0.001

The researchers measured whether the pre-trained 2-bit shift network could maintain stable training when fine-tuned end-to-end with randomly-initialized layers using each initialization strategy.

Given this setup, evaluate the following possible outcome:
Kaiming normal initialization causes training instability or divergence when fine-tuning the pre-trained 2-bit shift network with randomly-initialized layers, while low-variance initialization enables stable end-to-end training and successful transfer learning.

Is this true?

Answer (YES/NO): YES